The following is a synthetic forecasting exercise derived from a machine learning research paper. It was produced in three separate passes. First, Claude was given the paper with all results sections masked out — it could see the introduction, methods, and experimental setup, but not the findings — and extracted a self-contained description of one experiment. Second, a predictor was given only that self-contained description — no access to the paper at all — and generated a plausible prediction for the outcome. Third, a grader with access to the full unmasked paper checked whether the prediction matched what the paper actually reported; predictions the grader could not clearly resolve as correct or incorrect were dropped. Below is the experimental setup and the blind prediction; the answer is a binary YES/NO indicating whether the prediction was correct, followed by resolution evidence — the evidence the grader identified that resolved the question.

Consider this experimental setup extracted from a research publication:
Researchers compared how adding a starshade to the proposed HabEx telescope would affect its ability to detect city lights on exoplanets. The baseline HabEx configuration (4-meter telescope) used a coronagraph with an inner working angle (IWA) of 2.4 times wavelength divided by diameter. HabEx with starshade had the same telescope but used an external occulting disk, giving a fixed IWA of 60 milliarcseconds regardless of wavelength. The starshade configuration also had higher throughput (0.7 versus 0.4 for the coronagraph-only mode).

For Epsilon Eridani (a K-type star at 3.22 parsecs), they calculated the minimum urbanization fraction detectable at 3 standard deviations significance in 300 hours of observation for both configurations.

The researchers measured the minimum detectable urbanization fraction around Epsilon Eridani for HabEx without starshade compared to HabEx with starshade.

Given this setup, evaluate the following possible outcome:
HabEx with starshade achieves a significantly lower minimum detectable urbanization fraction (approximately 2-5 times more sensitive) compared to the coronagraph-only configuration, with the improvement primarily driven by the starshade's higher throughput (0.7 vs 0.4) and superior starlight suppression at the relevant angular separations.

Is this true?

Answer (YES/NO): YES